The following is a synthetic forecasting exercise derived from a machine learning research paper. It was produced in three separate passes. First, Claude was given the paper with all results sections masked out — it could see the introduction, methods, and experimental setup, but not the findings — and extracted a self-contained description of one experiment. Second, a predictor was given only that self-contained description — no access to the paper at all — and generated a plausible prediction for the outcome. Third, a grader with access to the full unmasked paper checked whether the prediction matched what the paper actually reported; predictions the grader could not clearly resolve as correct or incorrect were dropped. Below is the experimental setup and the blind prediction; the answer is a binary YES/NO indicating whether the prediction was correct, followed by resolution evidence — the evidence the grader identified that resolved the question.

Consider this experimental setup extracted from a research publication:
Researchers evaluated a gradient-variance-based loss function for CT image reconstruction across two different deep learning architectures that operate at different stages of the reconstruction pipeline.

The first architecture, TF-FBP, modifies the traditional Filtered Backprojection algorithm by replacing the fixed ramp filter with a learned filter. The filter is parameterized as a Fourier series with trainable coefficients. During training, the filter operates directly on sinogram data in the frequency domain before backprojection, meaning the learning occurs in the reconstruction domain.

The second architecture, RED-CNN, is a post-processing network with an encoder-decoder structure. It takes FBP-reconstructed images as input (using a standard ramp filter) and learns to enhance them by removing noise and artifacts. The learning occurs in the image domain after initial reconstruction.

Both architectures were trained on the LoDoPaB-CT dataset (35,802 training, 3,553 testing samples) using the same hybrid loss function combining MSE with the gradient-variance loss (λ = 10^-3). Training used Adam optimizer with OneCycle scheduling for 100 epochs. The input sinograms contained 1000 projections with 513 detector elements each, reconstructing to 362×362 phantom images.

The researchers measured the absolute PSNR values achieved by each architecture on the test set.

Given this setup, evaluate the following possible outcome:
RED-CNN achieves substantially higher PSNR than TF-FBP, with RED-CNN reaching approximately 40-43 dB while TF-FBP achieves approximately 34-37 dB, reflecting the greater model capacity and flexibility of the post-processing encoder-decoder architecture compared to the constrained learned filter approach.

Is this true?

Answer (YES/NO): NO